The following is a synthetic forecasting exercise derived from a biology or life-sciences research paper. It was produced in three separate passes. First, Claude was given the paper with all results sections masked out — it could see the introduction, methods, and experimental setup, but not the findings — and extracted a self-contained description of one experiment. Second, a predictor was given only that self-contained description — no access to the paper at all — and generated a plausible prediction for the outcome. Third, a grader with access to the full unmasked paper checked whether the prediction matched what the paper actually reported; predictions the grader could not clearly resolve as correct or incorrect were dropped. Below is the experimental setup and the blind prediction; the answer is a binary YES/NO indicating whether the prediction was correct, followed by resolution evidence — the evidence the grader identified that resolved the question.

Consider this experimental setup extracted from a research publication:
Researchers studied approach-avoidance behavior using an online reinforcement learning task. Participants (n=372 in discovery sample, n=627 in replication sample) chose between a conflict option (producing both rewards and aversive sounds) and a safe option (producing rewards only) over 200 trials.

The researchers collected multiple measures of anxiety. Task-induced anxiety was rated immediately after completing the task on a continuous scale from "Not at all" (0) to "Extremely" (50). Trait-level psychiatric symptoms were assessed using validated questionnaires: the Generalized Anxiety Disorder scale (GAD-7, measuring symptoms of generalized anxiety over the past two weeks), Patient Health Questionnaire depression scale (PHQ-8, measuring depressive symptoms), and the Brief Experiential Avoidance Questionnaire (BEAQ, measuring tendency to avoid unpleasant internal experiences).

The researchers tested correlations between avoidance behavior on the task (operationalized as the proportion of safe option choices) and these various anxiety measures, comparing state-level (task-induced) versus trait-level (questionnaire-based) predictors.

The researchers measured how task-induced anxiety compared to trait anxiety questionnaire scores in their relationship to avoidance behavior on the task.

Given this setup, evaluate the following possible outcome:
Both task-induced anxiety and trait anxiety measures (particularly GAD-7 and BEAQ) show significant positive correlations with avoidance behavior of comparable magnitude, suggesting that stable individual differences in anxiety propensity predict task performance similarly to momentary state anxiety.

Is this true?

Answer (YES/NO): NO